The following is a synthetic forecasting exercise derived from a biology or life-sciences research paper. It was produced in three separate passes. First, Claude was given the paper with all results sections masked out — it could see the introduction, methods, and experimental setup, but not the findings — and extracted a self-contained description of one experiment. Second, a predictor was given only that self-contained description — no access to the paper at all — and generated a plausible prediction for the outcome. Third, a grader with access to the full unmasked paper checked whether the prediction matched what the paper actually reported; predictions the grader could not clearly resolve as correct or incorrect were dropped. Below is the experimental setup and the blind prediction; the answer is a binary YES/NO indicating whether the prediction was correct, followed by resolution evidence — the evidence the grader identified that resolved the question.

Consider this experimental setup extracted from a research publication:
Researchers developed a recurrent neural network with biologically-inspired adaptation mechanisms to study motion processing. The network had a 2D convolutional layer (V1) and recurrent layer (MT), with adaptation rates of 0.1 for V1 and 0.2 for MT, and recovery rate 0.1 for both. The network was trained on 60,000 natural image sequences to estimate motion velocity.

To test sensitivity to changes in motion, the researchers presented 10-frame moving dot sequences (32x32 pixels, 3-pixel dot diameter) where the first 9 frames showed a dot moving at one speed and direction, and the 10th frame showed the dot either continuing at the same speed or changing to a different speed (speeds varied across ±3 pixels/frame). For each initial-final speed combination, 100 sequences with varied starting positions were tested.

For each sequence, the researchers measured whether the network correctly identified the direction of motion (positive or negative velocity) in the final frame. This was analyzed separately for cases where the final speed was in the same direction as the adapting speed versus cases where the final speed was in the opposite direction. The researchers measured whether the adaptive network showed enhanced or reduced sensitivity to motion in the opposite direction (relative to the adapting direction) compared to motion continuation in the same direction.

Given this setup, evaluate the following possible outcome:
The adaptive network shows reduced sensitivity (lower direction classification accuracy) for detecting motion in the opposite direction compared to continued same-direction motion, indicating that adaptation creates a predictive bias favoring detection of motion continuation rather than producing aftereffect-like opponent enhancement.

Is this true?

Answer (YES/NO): NO